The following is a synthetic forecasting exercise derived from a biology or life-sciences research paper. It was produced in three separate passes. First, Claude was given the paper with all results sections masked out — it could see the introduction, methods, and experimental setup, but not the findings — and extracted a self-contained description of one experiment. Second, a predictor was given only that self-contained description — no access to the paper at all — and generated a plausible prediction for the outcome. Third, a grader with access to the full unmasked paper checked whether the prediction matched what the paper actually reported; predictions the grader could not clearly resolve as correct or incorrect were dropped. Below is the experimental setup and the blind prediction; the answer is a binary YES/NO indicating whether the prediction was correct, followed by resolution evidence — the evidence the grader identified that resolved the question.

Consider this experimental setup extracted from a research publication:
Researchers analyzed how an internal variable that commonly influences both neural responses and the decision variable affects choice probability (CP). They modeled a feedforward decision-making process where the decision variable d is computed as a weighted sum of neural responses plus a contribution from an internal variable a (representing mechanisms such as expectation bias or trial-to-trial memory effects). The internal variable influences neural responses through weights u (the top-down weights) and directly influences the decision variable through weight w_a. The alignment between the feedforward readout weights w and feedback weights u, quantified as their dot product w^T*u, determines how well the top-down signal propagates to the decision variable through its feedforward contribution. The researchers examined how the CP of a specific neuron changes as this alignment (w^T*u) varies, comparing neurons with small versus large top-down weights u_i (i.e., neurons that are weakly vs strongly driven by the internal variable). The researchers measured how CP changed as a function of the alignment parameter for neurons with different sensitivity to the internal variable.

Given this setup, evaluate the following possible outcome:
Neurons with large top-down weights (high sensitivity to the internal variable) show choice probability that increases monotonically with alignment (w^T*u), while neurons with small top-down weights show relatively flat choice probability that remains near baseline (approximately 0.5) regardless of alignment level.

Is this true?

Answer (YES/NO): NO